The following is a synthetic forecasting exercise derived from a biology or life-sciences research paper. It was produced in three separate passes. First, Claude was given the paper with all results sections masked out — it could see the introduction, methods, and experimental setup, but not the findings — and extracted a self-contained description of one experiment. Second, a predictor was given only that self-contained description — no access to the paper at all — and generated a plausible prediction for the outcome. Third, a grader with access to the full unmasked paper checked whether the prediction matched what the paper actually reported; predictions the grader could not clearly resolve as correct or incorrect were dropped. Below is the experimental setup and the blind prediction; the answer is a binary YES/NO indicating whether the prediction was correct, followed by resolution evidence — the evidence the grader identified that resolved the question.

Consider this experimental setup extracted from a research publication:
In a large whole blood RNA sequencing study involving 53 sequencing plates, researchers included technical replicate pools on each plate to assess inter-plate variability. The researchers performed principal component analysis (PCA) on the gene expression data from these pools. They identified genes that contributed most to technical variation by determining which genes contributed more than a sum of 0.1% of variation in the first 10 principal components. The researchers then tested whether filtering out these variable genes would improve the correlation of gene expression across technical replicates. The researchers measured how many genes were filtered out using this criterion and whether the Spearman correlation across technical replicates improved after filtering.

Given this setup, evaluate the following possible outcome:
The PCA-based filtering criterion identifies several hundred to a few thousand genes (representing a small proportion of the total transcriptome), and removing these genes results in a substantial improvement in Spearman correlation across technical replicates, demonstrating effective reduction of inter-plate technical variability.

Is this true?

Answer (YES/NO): NO